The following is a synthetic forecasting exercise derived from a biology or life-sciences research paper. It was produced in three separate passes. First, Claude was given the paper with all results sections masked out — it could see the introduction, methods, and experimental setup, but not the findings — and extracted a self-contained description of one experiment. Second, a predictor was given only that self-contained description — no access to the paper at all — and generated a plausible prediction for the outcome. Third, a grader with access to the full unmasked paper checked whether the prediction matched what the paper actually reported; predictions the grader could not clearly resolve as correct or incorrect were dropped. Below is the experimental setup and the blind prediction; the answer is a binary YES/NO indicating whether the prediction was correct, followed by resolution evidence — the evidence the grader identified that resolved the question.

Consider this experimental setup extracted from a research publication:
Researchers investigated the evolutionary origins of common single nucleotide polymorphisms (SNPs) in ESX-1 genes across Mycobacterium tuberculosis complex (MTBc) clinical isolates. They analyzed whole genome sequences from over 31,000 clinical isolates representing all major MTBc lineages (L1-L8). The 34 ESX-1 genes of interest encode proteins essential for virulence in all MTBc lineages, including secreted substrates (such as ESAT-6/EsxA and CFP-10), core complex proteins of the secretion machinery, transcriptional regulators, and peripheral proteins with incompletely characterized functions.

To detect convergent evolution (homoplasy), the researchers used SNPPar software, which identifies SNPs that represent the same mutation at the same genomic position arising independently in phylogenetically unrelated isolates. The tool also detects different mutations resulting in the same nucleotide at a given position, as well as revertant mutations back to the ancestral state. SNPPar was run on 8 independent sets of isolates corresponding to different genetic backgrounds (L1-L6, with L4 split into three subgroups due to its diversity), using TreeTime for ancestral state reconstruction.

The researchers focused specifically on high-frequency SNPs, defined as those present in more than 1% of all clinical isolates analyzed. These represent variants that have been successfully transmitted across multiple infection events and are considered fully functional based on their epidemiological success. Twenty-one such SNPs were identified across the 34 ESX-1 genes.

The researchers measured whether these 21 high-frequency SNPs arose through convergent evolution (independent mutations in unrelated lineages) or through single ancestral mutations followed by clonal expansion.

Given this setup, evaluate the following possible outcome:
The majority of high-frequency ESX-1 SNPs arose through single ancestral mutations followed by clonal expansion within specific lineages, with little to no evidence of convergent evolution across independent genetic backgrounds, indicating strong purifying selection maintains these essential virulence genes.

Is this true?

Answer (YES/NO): YES